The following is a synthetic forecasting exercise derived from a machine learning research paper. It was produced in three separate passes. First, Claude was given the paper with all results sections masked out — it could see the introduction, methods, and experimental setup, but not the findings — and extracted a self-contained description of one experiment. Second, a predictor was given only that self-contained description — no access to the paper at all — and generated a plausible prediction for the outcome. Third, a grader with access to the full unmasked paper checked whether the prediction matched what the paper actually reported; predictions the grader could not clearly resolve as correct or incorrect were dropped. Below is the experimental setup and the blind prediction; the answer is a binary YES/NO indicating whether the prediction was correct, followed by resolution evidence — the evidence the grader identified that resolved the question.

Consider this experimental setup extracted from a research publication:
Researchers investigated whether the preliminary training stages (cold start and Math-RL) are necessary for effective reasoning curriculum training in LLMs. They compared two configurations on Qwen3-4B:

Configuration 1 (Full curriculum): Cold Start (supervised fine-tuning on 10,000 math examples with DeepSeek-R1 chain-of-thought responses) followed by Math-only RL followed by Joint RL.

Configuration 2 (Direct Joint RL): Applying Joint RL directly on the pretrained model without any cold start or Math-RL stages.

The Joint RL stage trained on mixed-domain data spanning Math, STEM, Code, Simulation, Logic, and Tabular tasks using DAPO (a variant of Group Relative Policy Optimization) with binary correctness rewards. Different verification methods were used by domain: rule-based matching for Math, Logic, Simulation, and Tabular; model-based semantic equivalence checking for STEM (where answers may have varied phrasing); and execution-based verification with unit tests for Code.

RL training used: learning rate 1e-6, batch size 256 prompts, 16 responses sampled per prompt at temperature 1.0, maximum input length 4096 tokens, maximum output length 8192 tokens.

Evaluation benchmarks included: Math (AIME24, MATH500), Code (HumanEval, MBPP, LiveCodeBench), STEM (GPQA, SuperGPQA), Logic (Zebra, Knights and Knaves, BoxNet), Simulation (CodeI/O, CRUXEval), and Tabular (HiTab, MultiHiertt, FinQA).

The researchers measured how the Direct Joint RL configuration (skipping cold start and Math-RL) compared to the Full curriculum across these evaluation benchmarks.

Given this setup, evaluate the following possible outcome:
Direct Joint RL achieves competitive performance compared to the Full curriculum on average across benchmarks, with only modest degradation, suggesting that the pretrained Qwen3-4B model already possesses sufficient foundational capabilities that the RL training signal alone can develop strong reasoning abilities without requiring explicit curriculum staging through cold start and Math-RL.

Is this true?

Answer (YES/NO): NO